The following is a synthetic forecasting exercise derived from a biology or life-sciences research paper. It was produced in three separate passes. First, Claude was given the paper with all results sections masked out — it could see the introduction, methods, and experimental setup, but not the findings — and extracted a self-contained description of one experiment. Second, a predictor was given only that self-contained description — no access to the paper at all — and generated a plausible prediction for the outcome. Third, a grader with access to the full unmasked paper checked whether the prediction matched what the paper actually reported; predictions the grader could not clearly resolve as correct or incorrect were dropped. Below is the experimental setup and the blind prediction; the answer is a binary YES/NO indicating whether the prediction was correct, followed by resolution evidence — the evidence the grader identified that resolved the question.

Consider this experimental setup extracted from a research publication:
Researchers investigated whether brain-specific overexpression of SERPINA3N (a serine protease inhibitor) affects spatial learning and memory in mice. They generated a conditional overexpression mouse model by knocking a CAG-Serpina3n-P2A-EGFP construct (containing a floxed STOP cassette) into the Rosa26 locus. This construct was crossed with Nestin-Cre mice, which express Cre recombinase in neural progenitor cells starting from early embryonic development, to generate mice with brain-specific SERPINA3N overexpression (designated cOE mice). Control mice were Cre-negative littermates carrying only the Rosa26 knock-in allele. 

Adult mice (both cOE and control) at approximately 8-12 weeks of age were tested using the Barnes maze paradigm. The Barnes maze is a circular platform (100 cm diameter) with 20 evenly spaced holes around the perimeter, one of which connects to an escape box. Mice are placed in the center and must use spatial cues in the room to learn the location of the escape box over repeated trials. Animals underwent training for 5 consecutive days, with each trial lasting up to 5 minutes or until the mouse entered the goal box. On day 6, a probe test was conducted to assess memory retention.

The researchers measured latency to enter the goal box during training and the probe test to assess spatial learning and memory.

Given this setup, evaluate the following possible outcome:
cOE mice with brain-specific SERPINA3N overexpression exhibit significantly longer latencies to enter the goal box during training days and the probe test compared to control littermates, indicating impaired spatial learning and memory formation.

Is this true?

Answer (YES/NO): NO